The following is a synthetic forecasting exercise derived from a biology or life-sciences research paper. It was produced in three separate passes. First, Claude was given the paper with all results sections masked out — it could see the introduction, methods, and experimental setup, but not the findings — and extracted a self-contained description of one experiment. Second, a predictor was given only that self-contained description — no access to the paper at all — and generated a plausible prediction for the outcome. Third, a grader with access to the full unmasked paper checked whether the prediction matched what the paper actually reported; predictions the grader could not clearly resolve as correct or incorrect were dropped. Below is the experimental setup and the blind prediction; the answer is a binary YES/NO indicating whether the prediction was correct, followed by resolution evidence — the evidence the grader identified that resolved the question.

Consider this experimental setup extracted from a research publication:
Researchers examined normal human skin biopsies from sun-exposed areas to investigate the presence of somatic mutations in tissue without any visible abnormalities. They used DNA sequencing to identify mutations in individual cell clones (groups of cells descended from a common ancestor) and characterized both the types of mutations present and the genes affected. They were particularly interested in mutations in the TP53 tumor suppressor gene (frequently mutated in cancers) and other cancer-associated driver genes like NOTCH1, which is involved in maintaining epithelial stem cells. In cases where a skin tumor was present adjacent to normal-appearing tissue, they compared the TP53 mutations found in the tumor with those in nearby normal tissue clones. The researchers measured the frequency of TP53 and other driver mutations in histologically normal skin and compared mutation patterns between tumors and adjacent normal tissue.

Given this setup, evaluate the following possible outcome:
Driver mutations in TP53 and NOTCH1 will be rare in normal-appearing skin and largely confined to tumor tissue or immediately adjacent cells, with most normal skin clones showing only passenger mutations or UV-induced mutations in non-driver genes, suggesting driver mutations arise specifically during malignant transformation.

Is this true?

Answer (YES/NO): NO